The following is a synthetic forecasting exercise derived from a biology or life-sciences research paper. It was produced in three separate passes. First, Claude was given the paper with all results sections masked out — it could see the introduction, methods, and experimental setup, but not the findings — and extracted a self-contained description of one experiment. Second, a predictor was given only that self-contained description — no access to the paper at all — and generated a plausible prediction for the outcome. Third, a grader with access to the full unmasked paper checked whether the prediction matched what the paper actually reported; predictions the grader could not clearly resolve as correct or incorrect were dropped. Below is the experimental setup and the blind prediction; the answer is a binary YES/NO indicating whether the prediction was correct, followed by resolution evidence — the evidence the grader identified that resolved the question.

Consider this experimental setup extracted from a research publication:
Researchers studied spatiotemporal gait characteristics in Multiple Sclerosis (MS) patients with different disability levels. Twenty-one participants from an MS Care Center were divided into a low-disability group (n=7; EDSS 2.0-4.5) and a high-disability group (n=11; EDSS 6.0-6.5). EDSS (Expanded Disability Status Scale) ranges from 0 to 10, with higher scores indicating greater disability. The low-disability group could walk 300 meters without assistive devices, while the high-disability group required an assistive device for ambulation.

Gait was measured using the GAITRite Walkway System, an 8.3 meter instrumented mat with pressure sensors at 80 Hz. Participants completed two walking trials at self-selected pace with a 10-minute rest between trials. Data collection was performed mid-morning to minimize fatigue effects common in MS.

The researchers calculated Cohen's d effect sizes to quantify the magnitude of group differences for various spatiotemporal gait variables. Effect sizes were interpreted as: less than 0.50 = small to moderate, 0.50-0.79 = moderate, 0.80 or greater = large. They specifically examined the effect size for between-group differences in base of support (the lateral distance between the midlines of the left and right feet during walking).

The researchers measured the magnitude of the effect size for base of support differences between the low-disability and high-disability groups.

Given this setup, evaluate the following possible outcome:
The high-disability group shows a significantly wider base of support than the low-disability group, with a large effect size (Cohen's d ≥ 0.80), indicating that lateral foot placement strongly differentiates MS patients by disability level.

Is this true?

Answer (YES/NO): NO